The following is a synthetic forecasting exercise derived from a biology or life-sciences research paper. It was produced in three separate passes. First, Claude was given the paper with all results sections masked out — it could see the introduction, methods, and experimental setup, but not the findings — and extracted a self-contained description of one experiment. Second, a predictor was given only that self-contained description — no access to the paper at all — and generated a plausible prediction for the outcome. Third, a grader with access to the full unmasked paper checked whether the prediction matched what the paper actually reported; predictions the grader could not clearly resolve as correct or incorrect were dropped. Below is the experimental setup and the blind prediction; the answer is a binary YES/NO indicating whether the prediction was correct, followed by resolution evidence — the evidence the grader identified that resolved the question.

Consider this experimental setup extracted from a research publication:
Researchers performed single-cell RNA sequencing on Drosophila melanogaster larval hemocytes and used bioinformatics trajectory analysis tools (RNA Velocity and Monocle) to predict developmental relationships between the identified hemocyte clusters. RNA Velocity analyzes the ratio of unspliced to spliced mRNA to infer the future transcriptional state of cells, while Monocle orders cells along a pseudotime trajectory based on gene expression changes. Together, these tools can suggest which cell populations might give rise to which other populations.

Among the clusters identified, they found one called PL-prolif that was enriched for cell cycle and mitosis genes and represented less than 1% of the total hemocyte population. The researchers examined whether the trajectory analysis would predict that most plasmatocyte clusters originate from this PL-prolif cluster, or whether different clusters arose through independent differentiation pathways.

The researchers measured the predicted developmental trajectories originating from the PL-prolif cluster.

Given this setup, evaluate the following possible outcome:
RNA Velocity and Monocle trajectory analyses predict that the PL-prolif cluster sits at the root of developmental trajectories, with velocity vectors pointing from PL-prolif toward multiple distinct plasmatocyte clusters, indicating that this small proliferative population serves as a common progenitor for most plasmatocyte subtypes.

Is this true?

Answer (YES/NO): YES